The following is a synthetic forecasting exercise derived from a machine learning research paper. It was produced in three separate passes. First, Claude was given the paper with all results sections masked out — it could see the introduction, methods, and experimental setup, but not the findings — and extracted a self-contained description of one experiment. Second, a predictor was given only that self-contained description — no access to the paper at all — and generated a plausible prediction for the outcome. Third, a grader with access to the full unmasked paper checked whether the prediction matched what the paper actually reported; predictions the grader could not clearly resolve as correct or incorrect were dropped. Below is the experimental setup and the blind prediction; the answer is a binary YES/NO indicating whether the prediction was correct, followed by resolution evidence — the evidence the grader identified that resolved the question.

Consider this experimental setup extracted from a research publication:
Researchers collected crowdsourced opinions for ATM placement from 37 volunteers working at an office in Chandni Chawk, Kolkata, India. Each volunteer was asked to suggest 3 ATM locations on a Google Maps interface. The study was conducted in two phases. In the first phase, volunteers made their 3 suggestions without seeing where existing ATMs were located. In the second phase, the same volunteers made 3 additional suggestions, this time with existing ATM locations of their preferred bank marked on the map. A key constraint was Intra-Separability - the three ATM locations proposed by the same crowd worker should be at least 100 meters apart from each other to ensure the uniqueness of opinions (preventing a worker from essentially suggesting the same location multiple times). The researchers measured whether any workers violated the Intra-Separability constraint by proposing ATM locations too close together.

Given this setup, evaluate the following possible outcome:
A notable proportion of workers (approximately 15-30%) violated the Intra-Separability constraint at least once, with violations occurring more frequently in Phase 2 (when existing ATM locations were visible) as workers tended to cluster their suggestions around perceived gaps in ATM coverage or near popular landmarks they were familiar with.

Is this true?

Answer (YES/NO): NO